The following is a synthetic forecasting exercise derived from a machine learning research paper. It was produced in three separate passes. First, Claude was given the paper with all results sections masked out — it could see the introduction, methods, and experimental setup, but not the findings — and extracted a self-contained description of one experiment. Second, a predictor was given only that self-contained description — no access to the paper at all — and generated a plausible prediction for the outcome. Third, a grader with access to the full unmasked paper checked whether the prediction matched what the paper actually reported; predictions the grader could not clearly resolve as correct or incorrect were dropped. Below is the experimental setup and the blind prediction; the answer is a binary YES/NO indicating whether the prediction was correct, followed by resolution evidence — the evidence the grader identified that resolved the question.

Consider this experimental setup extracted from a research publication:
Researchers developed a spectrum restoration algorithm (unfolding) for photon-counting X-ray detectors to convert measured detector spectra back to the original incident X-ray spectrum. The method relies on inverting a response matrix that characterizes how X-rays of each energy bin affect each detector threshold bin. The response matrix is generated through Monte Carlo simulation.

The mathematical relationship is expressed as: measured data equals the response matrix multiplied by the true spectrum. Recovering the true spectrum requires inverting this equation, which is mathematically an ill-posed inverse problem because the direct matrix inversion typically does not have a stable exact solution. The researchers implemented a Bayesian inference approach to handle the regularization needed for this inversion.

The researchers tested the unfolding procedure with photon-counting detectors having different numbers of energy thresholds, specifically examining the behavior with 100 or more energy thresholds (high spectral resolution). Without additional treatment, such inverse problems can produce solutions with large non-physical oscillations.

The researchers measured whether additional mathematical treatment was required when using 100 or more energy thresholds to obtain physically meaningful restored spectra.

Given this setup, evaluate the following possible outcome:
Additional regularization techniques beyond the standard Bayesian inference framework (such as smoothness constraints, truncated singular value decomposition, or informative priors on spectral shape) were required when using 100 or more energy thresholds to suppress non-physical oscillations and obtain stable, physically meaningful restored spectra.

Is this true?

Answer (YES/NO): YES